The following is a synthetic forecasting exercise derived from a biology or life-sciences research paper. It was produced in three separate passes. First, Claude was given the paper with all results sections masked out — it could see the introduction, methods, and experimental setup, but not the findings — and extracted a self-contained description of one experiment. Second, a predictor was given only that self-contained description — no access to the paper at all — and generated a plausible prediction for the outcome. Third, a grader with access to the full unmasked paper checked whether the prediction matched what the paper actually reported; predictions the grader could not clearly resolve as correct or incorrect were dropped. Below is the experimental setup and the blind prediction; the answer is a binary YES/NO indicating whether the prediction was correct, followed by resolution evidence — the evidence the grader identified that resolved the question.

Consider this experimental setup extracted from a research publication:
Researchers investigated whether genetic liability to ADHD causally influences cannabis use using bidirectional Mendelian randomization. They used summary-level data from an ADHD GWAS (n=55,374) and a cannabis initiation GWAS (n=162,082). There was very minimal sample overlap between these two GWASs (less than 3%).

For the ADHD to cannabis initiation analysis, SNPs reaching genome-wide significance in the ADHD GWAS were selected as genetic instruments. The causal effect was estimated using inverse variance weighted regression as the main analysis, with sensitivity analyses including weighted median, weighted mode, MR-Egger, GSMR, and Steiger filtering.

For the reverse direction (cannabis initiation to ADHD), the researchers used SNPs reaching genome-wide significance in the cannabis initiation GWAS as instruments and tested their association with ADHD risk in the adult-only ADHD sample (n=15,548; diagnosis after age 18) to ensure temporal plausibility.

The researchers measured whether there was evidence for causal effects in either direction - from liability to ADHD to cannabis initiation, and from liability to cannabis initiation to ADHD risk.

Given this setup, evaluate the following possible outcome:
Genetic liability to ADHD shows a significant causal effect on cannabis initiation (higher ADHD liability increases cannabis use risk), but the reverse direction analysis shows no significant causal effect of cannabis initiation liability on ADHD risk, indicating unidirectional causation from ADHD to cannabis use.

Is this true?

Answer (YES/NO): YES